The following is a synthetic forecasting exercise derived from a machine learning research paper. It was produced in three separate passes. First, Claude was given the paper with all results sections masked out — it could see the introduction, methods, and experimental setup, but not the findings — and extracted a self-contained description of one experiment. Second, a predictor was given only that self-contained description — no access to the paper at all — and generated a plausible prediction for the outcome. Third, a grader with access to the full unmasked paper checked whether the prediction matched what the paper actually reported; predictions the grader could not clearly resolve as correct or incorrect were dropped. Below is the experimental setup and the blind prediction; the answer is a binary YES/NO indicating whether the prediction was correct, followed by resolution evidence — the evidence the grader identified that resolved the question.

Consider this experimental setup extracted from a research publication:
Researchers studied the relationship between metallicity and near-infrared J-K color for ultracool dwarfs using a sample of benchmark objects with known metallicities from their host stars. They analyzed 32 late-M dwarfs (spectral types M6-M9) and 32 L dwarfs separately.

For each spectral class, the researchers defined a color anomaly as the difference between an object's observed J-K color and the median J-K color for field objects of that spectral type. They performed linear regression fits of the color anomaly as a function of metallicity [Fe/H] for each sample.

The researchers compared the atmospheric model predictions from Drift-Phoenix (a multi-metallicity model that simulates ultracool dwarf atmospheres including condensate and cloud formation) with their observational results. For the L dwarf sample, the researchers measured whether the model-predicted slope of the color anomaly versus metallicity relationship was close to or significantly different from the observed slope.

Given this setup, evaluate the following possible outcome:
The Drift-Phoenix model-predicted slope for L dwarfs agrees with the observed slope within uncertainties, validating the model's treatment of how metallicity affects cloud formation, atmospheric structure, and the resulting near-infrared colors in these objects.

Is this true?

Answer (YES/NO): NO